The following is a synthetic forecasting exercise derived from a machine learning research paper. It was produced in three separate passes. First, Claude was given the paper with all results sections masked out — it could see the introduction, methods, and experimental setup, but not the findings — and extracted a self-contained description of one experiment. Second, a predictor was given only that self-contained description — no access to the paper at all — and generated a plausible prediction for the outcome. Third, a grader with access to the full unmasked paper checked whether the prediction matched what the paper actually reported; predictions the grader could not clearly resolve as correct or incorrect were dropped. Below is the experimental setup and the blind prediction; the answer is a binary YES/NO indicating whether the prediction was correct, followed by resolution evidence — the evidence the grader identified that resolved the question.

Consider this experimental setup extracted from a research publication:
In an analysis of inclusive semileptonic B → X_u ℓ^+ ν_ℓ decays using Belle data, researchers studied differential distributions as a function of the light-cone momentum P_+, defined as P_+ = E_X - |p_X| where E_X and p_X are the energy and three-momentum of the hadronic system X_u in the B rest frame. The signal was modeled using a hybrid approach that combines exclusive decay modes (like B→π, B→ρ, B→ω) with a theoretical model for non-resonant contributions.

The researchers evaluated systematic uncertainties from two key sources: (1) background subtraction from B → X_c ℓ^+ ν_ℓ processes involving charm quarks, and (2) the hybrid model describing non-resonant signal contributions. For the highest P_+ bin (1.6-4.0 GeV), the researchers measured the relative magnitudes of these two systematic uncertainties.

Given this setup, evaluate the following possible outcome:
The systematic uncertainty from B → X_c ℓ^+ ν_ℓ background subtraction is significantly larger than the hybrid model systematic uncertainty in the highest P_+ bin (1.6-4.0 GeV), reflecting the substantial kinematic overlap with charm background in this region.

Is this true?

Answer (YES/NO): NO